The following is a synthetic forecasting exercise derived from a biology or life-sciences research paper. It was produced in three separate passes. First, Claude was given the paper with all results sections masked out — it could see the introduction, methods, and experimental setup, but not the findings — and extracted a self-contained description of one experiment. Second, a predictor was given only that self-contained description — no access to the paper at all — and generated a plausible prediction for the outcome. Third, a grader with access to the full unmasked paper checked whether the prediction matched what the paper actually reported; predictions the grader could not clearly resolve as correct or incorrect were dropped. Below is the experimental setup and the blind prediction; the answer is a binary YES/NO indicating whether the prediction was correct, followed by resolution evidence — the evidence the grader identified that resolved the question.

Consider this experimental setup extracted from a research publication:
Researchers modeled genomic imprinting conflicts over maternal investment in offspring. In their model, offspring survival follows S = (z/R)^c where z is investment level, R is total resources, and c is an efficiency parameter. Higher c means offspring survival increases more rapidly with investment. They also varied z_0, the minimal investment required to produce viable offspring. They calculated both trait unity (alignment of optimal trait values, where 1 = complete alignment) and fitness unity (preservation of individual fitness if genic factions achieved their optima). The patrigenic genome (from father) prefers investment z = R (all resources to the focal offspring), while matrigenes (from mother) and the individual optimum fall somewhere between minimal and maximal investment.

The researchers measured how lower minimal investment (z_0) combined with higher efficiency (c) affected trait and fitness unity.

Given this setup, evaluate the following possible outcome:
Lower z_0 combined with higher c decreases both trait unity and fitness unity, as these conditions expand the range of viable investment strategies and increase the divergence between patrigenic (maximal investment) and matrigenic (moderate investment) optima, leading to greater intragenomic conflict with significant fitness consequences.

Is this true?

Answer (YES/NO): YES